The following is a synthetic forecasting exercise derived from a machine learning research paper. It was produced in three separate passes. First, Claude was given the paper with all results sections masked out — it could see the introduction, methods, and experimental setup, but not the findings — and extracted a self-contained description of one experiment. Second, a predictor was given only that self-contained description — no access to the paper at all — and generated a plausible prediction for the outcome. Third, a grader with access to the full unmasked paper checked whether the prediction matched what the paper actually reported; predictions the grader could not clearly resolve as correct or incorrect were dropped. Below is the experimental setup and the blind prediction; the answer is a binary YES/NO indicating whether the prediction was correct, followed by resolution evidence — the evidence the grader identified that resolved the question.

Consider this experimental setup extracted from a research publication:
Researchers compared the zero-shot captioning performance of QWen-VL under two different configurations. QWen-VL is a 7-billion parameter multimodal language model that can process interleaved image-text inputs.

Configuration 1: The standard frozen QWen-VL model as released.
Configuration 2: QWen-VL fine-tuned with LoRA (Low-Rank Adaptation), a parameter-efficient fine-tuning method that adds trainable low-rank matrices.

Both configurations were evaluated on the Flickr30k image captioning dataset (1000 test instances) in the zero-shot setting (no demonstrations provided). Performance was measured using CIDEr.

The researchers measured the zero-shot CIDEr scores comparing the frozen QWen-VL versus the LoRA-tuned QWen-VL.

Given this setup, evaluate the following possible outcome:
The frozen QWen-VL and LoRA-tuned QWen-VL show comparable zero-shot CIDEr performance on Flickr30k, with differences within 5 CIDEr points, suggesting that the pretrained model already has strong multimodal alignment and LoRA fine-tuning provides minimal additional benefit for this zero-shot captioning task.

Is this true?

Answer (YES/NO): YES